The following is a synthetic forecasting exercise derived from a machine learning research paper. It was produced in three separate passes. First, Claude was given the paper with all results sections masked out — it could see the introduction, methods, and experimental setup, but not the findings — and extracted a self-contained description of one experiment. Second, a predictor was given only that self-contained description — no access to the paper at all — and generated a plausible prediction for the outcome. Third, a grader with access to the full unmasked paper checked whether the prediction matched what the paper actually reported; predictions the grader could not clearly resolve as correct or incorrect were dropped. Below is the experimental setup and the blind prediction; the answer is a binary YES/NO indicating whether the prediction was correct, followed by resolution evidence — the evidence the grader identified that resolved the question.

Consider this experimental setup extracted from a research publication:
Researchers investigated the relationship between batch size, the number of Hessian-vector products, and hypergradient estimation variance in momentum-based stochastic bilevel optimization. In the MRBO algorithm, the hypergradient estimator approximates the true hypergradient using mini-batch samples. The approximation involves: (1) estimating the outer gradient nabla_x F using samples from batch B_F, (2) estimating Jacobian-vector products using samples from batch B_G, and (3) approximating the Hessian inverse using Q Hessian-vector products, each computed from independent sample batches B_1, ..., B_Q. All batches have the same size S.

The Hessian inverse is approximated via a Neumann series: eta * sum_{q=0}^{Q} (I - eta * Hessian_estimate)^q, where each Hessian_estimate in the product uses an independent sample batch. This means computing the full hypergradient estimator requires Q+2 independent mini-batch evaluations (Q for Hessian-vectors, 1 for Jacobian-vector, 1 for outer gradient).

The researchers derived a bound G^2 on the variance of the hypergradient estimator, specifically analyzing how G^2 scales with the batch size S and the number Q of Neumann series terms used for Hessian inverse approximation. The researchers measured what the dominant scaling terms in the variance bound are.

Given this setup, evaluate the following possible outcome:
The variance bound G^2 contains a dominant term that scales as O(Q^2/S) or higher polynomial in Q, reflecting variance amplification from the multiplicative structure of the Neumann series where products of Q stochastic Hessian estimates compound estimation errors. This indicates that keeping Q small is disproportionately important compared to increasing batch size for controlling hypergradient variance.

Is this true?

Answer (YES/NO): YES